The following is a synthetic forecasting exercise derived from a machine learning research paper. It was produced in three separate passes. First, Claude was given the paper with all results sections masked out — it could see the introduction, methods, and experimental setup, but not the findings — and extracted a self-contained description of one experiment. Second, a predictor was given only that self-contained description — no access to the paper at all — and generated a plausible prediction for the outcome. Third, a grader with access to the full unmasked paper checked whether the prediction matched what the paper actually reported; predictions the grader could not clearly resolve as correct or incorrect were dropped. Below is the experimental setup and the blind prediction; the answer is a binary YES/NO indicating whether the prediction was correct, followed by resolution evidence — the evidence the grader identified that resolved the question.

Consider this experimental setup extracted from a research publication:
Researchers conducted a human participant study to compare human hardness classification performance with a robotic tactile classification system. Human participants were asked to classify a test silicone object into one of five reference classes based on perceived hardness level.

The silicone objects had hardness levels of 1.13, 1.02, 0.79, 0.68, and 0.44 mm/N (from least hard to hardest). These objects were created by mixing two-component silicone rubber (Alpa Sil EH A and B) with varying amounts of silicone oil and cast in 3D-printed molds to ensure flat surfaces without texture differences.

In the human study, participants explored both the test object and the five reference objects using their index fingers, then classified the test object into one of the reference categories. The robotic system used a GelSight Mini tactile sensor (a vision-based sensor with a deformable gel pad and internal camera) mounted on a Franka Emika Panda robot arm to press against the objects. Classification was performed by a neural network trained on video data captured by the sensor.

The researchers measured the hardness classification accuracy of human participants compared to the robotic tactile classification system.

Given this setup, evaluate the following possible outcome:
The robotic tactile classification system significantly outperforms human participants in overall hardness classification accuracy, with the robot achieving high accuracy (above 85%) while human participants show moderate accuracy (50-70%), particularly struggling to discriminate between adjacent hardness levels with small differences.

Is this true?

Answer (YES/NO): NO